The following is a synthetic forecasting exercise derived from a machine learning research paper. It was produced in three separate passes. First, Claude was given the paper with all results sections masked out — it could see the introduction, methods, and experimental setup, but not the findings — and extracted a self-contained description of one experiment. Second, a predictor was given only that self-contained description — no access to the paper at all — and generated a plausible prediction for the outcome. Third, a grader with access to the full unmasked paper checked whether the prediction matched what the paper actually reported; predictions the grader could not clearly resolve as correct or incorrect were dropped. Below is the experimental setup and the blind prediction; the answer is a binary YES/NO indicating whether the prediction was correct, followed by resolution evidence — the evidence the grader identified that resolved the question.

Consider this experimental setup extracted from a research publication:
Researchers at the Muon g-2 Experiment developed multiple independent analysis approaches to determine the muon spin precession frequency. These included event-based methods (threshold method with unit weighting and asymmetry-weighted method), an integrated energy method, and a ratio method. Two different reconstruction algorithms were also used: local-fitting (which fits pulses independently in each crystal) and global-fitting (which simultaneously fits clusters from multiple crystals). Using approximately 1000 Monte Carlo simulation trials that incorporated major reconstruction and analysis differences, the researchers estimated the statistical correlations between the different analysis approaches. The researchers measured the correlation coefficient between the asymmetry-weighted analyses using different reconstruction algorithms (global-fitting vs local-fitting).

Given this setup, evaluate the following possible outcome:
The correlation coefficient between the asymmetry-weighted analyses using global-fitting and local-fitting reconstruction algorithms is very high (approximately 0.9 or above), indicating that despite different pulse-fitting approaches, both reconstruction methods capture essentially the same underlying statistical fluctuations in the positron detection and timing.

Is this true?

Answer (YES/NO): YES